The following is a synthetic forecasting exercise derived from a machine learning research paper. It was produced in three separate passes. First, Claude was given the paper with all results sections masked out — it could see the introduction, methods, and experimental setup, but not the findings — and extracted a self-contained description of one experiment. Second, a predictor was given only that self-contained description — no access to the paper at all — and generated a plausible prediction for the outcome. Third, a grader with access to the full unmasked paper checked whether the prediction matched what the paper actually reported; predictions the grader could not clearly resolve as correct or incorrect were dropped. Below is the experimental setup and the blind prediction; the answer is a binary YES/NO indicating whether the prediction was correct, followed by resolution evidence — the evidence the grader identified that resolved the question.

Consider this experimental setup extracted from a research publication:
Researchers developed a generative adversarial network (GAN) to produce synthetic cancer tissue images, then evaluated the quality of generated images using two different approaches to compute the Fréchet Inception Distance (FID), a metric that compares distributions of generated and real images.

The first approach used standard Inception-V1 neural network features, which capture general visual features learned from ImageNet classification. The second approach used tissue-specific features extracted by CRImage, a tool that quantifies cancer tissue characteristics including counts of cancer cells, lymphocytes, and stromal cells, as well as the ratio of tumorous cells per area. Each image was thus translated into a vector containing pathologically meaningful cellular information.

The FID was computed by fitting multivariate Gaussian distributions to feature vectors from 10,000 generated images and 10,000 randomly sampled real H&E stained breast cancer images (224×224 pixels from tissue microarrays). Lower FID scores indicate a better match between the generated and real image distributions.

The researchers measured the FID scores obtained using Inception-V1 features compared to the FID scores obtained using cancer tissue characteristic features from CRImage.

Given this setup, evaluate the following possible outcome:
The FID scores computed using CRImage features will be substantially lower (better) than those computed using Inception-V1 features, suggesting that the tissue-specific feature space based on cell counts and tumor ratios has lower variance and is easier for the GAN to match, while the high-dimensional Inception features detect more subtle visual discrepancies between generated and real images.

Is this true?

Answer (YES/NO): YES